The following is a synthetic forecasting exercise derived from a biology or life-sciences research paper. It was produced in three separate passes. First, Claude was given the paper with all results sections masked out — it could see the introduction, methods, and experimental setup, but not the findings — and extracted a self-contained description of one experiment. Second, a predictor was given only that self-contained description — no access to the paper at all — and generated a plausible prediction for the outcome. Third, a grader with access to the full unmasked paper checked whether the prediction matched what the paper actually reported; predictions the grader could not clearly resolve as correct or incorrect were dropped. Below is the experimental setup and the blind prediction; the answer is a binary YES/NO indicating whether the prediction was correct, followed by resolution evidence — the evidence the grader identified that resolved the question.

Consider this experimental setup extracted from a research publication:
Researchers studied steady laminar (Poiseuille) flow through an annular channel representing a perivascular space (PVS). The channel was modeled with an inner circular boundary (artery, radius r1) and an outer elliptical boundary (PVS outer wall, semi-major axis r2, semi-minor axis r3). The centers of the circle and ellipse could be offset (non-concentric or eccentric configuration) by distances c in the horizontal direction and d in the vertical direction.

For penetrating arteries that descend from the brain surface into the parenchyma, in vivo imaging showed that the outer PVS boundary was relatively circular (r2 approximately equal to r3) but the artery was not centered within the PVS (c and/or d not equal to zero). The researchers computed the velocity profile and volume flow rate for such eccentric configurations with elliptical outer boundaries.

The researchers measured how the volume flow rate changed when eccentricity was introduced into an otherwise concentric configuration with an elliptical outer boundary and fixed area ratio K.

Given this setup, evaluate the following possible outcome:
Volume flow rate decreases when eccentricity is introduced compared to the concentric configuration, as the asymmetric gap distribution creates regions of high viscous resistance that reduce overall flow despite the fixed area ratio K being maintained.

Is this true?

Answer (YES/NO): NO